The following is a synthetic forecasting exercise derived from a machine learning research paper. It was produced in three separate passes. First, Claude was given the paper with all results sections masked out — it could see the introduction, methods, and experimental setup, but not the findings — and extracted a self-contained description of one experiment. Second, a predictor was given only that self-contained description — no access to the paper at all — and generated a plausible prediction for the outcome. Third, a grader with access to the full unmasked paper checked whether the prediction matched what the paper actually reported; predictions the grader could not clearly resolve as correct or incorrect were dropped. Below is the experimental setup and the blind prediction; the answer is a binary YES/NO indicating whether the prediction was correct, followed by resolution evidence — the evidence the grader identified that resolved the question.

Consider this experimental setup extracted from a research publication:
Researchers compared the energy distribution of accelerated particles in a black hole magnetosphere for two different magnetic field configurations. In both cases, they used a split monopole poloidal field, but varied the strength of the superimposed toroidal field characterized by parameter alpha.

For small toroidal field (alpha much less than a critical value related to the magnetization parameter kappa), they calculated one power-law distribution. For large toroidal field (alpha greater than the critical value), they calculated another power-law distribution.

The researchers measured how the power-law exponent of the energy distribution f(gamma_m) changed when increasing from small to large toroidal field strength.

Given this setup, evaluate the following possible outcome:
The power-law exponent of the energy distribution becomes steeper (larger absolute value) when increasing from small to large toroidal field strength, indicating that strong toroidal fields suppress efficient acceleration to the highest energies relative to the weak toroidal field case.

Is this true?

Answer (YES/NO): NO